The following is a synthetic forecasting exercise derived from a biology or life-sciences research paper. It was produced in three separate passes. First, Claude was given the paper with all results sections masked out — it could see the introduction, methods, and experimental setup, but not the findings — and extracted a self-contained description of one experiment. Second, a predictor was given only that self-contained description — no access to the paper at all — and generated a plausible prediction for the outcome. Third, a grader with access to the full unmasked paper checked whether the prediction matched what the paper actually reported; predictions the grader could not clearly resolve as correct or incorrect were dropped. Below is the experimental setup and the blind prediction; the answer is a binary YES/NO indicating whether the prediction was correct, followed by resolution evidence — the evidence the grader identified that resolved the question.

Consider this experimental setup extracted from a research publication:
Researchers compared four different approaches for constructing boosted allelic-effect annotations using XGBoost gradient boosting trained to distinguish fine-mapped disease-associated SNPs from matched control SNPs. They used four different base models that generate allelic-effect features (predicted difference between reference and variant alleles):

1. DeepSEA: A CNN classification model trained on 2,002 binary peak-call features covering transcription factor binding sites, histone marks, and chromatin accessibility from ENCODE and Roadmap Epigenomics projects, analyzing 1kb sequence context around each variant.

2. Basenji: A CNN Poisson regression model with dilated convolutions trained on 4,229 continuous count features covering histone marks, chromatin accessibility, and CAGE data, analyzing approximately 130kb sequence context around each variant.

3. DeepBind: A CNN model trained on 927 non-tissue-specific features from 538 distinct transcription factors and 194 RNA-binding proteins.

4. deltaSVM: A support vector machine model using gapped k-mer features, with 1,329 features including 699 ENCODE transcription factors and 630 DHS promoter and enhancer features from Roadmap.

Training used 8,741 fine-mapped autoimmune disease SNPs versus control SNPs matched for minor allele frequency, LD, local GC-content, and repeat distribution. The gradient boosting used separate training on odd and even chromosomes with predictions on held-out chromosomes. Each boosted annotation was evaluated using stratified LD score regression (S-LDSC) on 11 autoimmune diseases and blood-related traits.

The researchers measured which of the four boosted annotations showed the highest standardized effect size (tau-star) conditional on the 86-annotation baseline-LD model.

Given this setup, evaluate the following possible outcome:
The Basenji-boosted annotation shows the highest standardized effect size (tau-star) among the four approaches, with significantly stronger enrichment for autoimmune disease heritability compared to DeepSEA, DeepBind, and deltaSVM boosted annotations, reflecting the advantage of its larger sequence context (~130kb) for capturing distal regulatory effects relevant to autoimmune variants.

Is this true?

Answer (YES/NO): YES